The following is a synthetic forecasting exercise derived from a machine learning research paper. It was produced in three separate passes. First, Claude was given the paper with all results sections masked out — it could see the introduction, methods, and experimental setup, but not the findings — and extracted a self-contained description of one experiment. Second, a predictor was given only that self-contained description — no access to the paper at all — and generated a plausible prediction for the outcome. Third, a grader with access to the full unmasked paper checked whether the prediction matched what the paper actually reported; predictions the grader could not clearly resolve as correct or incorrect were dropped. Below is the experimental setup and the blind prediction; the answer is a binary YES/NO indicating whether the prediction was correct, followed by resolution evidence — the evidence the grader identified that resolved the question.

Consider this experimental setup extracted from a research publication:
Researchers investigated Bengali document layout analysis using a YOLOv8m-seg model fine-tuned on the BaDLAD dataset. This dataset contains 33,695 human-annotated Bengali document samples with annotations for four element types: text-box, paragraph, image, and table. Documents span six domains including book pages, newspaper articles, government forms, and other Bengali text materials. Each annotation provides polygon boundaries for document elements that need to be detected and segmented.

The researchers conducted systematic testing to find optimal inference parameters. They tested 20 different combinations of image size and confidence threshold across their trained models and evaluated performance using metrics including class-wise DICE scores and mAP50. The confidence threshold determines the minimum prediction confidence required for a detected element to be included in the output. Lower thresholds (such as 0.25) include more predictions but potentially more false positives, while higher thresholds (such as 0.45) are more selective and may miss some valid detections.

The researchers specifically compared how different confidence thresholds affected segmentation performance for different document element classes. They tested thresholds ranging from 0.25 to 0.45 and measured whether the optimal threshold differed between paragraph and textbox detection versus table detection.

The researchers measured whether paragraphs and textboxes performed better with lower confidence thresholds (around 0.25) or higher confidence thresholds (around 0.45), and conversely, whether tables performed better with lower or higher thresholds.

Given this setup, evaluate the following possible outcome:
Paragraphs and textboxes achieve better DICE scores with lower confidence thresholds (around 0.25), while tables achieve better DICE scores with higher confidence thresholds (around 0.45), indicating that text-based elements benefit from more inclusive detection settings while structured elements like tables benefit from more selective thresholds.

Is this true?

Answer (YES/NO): YES